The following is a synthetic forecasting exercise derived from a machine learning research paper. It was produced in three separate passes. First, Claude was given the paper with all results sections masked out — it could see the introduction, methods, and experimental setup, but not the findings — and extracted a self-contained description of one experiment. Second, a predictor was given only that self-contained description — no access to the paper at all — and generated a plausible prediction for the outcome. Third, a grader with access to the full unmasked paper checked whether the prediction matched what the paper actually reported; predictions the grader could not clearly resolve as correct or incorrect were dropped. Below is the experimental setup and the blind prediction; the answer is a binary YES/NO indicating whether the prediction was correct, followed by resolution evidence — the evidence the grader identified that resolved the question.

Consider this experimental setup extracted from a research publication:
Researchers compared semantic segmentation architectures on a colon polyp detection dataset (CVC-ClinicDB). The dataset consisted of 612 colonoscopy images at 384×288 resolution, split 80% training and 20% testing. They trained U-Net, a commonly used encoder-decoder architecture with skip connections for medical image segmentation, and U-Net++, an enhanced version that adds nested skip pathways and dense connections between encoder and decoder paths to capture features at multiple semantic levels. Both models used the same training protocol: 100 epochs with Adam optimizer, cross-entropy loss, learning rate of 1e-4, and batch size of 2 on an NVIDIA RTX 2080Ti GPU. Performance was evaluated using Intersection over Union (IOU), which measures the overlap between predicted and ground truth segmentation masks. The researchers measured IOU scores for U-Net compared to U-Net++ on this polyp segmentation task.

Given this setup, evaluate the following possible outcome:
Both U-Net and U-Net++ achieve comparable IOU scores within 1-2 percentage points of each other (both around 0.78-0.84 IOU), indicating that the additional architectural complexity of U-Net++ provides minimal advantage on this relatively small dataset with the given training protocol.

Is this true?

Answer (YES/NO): NO